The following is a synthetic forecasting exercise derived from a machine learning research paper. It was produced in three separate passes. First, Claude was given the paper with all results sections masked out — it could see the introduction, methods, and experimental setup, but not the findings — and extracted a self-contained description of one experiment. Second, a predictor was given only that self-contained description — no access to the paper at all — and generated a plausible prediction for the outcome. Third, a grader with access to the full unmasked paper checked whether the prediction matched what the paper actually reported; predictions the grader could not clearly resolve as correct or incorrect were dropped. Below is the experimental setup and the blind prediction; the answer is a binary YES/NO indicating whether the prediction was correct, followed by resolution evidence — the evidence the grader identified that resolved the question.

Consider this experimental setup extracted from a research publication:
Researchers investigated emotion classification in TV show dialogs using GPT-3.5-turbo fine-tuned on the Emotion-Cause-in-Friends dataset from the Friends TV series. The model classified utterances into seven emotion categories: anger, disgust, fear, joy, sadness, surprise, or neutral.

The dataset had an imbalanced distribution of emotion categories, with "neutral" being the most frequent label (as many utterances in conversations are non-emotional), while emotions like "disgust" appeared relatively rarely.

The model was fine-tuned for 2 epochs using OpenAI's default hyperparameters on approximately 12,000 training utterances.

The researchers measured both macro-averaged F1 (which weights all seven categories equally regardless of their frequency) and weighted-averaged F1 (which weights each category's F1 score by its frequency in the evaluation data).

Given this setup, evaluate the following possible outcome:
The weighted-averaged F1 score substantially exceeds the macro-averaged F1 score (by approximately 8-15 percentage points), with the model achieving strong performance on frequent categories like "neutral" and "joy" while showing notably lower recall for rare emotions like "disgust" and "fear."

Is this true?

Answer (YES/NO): NO